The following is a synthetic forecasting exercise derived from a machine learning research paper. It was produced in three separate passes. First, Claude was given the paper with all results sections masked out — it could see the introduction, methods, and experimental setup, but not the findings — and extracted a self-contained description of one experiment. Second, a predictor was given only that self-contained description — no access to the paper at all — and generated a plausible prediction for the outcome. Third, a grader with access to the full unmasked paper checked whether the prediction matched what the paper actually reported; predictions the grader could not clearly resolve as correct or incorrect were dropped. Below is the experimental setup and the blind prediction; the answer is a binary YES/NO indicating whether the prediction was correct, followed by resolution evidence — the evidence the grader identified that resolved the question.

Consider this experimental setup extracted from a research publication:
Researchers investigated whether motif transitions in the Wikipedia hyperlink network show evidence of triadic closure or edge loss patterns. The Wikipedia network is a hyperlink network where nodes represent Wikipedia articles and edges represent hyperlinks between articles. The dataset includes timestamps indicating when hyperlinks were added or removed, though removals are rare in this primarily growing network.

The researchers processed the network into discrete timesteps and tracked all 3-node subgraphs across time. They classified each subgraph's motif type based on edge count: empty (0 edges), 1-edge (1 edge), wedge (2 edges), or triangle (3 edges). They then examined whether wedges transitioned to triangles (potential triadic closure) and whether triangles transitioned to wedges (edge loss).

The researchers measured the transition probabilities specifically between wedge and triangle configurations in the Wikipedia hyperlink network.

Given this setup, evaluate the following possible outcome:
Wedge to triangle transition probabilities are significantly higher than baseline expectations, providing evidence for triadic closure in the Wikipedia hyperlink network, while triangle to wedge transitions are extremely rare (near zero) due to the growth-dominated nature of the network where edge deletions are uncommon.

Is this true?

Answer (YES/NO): NO